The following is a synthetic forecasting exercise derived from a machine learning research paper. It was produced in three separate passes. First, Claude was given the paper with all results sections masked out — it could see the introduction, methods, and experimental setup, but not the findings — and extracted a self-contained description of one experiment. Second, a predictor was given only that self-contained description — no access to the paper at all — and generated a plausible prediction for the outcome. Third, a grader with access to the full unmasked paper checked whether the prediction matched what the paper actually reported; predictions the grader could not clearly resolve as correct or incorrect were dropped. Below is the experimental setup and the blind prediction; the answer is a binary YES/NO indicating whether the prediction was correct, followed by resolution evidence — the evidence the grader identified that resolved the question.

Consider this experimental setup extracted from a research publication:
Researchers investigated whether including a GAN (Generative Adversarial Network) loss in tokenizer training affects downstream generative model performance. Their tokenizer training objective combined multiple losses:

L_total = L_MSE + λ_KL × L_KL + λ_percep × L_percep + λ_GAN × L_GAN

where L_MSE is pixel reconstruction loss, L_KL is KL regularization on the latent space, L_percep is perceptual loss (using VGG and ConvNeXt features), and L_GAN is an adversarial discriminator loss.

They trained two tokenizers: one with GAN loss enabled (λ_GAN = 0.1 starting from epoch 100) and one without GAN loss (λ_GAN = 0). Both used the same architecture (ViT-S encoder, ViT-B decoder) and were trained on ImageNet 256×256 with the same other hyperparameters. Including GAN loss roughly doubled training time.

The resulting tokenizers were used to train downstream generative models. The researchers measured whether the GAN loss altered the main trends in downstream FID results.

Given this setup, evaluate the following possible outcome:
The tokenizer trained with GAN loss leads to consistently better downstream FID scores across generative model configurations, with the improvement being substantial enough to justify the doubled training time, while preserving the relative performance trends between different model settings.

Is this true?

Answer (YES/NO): NO